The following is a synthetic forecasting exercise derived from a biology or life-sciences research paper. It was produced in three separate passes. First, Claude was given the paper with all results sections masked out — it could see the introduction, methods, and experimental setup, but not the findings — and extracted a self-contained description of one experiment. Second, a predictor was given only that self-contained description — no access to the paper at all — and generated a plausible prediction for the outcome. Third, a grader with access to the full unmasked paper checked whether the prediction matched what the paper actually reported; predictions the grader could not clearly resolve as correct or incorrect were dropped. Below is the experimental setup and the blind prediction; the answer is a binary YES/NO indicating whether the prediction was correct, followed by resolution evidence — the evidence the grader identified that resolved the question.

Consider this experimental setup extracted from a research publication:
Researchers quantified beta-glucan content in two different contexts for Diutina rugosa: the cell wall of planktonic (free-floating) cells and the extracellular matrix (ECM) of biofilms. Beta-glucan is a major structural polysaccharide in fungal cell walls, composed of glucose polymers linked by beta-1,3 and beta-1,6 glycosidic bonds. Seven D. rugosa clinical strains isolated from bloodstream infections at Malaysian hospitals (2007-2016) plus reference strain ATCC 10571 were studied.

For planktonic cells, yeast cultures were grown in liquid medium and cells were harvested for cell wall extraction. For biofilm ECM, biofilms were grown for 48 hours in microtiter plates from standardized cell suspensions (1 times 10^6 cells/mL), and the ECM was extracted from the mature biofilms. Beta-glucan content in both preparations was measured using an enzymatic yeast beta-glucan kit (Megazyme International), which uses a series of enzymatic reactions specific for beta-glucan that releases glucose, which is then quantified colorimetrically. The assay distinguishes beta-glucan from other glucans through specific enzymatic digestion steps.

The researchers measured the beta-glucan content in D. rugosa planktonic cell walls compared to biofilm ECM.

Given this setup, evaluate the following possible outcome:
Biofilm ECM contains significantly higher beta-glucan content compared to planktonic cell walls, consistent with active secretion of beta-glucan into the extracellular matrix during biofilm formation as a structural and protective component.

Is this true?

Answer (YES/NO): NO